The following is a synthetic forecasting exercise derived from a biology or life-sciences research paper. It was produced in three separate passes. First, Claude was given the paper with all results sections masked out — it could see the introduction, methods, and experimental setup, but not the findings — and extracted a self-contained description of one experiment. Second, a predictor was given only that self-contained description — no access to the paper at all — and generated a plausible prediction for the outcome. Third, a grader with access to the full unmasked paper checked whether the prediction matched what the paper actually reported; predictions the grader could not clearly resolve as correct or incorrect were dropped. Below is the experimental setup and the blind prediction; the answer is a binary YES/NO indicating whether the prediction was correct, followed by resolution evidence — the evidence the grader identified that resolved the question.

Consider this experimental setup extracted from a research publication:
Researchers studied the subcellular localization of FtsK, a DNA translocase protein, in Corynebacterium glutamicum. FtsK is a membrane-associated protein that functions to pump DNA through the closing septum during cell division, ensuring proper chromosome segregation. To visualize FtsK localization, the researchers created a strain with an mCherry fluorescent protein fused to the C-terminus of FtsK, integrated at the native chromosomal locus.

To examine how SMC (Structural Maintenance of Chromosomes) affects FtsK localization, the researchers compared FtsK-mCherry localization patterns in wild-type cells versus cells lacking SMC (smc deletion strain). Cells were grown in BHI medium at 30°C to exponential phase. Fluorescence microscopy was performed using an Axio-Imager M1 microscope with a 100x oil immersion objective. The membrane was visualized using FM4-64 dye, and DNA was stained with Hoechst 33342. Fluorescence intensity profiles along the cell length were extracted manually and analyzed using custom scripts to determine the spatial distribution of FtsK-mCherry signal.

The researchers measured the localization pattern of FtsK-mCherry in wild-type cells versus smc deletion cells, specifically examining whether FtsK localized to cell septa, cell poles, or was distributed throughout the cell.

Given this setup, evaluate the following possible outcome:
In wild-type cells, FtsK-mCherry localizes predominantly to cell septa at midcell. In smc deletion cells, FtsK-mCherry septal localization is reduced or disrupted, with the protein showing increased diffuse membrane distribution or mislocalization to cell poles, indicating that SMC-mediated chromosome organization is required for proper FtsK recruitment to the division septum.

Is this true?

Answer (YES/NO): NO